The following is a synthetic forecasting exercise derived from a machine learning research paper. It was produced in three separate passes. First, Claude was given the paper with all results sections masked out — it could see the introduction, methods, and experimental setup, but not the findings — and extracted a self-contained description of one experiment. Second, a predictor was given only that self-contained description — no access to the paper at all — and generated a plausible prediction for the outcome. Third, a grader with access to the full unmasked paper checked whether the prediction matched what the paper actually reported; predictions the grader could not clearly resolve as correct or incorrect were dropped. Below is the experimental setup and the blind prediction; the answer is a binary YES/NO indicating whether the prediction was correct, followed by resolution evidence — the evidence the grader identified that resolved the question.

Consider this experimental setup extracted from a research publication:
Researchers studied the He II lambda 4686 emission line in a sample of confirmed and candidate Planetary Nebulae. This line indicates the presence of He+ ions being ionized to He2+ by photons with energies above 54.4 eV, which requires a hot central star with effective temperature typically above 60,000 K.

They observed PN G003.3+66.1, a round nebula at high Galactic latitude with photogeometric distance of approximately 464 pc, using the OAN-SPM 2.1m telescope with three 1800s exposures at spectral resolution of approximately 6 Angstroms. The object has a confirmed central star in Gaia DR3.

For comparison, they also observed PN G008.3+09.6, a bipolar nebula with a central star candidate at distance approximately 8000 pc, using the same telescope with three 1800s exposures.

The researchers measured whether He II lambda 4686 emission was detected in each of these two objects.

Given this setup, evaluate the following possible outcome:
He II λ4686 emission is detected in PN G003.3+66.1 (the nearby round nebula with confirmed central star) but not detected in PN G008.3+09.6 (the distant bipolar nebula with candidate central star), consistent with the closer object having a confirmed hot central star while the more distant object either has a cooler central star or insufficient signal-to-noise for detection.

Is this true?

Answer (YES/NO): YES